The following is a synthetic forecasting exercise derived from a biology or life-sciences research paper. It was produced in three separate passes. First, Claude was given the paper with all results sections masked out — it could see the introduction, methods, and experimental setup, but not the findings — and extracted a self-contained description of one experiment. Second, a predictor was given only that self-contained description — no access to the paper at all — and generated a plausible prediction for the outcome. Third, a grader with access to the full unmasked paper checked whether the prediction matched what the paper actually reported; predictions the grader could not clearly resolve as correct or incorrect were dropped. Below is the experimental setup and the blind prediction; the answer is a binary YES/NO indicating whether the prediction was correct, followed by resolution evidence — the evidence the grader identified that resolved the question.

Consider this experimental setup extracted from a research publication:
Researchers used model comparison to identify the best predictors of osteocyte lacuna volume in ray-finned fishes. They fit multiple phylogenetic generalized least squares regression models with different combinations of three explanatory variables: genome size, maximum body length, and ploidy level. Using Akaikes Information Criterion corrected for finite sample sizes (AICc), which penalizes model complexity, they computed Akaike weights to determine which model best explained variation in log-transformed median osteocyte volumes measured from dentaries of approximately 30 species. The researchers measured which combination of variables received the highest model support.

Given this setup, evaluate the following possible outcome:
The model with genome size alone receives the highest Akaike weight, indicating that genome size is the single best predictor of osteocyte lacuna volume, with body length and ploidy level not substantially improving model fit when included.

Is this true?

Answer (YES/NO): NO